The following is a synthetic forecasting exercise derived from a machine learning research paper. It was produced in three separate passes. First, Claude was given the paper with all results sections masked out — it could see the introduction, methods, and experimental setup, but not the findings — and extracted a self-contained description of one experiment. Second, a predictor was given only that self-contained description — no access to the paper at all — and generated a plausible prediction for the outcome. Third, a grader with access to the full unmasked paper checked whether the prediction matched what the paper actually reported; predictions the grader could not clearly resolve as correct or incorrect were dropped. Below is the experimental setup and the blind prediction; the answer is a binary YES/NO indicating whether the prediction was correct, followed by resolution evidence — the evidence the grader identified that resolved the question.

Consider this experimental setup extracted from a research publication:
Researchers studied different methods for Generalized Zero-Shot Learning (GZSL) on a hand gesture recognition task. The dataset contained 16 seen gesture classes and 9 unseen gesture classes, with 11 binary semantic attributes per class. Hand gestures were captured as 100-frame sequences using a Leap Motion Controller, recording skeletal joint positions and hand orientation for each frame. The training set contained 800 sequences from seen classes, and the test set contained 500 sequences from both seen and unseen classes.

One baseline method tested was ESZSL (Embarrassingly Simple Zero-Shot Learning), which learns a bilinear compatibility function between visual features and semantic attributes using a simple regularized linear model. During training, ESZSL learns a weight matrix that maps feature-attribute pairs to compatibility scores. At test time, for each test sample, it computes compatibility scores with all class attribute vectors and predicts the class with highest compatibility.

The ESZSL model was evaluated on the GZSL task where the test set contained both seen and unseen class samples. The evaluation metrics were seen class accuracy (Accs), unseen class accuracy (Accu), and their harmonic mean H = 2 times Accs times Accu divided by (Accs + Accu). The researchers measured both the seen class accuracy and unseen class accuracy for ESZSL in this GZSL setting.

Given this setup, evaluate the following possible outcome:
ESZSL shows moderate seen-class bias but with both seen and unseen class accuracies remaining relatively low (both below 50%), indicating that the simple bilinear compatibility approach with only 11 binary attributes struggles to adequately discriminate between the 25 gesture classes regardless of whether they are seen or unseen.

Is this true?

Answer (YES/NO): NO